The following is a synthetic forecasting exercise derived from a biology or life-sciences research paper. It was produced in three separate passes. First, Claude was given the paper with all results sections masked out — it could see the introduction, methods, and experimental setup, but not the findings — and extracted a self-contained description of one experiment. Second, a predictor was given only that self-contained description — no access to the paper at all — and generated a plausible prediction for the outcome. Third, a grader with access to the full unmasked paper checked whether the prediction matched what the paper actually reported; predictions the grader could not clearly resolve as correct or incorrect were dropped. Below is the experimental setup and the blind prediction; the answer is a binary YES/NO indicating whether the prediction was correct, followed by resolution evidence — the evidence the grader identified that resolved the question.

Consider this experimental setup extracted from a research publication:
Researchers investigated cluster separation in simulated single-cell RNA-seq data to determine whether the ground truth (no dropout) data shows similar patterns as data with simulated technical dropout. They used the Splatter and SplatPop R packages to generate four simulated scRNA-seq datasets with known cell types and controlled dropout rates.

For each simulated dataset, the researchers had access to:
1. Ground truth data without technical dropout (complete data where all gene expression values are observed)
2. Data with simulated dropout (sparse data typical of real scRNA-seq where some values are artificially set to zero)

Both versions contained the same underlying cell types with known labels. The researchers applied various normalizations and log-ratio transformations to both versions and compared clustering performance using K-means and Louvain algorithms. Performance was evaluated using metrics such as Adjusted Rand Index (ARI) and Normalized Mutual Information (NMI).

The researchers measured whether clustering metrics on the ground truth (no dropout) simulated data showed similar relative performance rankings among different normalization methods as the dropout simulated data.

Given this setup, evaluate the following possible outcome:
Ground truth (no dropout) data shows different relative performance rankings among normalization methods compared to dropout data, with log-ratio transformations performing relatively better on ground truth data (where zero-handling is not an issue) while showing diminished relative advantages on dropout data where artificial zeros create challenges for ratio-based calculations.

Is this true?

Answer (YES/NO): NO